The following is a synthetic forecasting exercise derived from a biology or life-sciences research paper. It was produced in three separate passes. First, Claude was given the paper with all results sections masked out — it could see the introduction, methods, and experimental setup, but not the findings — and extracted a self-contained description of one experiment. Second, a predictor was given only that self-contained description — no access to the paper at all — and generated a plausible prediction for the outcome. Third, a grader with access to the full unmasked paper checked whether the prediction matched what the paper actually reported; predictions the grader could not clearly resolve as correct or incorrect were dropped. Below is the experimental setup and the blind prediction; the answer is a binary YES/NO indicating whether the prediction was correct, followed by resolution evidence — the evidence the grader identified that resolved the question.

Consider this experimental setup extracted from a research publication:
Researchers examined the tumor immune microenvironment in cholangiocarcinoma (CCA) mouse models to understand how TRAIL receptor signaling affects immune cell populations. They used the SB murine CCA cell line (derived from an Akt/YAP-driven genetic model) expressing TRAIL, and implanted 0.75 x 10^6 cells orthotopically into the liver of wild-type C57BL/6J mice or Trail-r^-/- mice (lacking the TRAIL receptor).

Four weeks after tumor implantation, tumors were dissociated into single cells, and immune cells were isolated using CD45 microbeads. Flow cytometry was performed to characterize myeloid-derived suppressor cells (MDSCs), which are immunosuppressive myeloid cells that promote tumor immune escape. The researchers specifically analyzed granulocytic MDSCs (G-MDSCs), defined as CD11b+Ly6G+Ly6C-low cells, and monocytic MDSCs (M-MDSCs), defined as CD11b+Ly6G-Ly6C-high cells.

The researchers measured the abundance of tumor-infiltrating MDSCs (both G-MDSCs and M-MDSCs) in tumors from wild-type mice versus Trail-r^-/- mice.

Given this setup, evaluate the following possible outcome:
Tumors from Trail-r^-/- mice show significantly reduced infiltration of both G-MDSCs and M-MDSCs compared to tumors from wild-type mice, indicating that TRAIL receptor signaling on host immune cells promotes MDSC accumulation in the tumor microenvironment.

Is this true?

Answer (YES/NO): NO